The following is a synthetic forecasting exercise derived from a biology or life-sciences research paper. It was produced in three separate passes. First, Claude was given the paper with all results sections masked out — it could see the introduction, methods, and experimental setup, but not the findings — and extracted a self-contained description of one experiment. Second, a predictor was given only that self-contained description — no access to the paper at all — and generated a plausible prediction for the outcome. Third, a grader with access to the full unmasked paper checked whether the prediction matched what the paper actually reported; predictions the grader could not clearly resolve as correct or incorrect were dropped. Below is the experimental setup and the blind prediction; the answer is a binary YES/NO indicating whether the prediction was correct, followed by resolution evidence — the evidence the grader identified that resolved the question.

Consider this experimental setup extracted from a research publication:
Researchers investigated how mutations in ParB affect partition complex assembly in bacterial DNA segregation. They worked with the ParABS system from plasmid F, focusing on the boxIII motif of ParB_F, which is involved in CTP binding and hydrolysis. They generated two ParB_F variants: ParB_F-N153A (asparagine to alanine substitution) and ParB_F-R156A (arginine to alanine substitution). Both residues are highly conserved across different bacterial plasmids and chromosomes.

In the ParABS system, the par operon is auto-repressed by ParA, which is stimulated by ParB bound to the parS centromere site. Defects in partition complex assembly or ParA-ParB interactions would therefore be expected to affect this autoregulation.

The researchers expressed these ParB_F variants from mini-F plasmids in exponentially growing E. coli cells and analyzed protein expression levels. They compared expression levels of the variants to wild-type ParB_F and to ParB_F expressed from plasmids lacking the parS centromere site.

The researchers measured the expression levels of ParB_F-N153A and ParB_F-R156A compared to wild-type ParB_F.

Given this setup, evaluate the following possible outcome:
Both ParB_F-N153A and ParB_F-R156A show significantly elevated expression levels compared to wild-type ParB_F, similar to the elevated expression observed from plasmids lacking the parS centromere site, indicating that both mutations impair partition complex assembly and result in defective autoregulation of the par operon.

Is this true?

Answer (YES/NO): NO